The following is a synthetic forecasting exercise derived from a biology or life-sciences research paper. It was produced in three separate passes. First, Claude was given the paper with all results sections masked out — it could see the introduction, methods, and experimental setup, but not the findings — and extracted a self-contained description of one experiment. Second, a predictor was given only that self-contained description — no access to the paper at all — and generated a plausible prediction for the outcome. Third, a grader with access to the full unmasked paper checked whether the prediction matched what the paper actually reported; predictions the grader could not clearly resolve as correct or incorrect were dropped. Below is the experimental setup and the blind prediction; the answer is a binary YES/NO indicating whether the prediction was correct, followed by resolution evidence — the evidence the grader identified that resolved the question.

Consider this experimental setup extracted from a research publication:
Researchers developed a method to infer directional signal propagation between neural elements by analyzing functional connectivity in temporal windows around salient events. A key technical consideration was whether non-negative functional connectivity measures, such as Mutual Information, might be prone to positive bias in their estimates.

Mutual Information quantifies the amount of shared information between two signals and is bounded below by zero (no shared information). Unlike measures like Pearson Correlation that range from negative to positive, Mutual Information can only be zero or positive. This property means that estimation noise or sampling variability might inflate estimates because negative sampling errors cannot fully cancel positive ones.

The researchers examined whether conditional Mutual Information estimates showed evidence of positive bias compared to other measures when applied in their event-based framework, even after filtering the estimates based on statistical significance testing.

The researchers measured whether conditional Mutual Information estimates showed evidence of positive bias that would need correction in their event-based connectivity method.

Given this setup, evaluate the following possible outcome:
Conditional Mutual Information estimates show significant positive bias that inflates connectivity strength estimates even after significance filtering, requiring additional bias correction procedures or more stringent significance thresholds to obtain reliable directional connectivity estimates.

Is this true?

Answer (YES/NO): YES